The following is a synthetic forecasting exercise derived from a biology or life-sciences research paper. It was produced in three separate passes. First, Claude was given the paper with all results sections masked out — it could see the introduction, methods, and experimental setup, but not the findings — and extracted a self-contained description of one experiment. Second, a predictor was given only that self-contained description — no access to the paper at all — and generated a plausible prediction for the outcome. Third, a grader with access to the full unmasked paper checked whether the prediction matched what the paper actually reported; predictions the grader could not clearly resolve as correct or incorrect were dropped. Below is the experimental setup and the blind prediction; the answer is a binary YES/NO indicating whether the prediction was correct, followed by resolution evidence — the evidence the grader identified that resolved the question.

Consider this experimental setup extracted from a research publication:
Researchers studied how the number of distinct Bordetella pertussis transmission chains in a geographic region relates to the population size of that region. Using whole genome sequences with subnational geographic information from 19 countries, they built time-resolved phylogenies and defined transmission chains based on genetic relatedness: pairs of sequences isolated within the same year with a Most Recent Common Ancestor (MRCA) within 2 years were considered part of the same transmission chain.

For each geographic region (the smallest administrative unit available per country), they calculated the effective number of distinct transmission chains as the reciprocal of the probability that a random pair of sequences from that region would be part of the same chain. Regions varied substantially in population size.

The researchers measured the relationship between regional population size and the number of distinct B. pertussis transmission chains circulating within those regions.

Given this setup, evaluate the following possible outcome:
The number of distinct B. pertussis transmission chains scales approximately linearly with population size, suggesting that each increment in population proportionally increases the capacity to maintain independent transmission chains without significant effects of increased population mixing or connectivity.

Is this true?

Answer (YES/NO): NO